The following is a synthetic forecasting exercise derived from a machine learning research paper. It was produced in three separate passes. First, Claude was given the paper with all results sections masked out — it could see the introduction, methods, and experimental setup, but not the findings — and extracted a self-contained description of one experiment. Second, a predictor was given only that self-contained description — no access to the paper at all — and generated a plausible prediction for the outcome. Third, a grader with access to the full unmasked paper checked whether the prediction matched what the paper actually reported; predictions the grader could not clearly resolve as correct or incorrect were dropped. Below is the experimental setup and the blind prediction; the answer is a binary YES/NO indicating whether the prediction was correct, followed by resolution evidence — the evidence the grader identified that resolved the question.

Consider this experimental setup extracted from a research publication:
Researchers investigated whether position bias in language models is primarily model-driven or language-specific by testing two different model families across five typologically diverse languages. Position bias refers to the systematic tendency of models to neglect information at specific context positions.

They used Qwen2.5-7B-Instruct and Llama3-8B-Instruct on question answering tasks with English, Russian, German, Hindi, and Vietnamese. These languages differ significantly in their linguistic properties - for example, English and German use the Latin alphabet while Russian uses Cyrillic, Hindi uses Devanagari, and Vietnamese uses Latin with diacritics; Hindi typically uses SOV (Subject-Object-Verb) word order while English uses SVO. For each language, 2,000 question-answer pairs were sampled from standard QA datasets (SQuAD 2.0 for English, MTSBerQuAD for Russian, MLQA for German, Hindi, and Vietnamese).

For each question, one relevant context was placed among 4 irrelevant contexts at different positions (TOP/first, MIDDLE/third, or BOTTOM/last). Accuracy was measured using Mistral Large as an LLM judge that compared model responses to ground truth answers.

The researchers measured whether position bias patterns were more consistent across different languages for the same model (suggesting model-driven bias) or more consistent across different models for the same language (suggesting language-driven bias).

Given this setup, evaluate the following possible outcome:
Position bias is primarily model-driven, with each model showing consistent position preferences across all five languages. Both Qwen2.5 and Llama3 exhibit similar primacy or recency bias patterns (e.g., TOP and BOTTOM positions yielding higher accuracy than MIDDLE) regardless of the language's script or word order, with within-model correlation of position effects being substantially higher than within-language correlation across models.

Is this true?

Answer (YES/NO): NO